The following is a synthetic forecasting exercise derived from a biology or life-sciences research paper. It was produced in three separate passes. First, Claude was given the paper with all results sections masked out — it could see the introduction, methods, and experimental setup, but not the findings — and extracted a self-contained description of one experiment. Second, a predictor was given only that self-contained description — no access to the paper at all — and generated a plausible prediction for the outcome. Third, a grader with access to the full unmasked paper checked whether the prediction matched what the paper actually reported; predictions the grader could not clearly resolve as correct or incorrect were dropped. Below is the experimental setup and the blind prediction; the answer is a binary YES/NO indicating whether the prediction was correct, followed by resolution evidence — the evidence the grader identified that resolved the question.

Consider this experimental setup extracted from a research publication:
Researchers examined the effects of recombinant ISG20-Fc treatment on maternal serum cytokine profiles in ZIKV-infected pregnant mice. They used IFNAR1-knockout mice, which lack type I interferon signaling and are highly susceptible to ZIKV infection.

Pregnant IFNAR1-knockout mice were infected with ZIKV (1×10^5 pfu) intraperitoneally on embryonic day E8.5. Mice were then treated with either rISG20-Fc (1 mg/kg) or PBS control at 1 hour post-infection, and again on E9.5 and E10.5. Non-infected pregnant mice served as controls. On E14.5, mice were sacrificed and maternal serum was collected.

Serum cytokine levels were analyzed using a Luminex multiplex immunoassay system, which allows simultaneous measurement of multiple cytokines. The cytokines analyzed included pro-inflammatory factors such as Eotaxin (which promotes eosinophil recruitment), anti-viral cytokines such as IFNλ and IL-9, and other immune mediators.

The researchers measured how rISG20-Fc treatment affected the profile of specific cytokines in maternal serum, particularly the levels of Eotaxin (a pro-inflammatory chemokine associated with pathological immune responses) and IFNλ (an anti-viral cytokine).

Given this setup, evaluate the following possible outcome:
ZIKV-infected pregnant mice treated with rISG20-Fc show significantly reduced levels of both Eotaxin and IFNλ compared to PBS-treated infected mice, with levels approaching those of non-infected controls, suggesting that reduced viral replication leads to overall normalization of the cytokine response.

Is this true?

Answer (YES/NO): NO